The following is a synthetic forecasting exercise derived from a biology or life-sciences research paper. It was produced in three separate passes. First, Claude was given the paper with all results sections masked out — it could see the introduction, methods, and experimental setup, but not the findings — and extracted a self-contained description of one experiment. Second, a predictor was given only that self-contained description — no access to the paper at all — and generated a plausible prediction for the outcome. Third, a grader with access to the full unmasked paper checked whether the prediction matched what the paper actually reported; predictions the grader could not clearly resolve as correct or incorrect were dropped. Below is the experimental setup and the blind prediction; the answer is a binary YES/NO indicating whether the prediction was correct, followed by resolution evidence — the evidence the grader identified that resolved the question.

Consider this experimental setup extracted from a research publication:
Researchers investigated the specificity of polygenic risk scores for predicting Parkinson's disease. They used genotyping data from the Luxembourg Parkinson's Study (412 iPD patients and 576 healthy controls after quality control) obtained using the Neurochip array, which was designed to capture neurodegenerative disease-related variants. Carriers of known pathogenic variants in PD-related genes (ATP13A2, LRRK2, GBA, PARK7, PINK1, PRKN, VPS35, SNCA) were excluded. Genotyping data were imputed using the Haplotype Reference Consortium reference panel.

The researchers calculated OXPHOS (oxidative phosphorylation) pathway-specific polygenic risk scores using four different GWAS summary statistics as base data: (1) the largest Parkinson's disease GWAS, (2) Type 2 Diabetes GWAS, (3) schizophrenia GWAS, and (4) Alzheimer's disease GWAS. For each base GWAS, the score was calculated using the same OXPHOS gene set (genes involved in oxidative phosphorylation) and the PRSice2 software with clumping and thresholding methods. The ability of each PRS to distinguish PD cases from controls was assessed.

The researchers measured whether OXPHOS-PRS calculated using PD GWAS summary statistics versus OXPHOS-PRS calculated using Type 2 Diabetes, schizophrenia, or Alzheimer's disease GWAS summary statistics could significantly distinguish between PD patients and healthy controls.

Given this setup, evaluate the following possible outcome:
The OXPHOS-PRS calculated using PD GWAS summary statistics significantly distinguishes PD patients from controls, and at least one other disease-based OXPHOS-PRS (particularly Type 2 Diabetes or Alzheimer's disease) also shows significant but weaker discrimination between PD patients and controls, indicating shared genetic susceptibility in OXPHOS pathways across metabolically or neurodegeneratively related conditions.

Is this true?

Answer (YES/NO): NO